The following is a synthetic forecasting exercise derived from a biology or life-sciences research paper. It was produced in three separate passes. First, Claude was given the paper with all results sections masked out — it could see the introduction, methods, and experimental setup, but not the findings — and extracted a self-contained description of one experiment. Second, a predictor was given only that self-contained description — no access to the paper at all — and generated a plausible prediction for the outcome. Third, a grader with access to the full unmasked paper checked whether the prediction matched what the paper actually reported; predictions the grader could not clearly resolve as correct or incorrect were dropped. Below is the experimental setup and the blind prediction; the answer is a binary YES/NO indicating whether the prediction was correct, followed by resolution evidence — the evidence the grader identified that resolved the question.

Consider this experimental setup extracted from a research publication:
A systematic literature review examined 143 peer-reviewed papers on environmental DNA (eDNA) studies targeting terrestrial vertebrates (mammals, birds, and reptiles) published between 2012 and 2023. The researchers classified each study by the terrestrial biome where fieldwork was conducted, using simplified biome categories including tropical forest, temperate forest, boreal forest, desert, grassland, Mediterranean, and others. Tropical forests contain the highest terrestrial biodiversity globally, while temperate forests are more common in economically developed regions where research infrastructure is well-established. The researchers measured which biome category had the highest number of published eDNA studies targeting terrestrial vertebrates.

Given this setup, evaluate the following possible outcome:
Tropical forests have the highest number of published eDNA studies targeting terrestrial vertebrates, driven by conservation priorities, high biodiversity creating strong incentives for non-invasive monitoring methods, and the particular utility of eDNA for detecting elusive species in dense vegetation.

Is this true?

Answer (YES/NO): NO